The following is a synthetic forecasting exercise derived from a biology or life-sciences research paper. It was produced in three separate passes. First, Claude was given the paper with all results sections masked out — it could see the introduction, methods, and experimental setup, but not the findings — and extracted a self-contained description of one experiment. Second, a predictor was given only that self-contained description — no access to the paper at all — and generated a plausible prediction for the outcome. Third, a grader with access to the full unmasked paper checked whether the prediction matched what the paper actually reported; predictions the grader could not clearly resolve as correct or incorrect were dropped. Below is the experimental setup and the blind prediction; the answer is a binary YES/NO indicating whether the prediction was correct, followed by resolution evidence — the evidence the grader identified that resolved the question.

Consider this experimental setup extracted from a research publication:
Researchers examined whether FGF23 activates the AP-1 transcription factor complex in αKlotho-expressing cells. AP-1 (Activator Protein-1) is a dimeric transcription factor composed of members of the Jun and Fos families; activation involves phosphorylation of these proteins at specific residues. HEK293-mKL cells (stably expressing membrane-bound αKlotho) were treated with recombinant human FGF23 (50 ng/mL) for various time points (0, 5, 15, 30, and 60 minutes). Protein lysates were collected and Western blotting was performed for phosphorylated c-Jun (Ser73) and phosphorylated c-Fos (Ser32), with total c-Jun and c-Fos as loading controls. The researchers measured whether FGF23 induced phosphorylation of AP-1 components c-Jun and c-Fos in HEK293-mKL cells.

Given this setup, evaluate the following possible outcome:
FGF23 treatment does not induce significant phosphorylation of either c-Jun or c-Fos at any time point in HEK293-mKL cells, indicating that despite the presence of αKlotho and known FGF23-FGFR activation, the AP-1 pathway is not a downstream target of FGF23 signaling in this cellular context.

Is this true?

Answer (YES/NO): NO